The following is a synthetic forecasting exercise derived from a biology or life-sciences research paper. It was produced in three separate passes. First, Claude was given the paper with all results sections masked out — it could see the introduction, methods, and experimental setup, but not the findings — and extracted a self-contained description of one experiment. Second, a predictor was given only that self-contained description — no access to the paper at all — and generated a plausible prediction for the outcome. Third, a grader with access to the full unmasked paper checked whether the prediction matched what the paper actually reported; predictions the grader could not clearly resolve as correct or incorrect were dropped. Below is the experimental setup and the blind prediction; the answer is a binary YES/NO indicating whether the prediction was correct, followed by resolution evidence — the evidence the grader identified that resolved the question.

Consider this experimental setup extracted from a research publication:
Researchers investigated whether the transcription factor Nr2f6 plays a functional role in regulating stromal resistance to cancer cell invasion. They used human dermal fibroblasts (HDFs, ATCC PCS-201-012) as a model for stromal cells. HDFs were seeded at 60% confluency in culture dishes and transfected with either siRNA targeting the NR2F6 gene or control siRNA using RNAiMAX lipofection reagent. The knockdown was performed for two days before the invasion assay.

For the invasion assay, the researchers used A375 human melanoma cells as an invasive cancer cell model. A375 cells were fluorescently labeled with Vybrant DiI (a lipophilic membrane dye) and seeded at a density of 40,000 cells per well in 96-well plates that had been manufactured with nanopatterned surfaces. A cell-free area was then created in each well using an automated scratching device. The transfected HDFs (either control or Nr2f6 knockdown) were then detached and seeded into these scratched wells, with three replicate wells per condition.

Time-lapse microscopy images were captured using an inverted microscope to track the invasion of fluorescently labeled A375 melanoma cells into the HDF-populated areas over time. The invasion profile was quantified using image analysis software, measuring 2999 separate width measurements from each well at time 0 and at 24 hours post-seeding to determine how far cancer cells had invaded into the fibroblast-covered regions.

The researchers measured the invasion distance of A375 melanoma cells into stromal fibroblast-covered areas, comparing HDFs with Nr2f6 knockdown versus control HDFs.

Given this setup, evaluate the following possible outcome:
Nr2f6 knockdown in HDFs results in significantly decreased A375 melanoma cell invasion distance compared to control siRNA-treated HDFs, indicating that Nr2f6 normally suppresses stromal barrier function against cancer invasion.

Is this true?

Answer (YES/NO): YES